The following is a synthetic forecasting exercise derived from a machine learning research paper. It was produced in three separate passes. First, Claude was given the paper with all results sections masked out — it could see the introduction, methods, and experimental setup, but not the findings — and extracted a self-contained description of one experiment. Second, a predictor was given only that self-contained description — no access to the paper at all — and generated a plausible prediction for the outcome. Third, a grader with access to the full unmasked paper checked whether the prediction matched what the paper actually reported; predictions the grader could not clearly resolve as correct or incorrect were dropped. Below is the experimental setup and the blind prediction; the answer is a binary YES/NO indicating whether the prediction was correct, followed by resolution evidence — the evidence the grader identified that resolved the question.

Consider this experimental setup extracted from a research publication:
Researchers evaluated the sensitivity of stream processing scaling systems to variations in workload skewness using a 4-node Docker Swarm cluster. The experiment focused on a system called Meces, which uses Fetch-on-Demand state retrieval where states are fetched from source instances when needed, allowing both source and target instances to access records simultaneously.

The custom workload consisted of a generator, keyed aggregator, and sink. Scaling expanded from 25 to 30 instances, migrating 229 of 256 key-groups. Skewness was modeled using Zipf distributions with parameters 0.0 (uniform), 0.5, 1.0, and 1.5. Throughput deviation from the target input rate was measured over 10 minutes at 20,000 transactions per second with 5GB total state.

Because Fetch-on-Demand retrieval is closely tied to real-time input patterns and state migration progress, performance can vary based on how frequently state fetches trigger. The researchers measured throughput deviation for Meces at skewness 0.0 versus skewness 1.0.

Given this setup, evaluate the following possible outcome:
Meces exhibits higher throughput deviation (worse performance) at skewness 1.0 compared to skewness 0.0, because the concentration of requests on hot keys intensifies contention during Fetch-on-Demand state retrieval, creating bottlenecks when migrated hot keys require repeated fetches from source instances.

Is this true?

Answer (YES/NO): NO